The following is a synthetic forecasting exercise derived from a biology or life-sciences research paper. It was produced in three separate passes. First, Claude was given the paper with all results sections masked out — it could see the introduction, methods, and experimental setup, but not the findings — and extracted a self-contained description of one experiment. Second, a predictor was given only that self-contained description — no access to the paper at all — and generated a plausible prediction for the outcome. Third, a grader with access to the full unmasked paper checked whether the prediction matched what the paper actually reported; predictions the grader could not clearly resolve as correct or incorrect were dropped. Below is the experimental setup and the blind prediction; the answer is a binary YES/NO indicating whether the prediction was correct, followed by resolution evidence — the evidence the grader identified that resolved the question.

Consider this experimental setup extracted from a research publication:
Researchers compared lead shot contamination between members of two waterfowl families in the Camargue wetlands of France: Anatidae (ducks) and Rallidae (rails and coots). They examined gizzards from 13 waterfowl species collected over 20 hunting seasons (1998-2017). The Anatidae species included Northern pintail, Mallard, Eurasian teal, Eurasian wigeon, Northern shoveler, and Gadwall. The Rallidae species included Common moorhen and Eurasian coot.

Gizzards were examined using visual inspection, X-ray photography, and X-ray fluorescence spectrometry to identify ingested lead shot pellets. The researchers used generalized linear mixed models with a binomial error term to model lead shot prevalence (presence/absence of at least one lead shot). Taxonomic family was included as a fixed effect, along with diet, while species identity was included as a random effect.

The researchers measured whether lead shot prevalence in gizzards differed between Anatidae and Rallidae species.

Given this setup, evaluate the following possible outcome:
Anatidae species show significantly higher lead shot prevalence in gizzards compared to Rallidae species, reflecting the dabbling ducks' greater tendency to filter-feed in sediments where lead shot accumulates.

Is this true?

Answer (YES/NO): YES